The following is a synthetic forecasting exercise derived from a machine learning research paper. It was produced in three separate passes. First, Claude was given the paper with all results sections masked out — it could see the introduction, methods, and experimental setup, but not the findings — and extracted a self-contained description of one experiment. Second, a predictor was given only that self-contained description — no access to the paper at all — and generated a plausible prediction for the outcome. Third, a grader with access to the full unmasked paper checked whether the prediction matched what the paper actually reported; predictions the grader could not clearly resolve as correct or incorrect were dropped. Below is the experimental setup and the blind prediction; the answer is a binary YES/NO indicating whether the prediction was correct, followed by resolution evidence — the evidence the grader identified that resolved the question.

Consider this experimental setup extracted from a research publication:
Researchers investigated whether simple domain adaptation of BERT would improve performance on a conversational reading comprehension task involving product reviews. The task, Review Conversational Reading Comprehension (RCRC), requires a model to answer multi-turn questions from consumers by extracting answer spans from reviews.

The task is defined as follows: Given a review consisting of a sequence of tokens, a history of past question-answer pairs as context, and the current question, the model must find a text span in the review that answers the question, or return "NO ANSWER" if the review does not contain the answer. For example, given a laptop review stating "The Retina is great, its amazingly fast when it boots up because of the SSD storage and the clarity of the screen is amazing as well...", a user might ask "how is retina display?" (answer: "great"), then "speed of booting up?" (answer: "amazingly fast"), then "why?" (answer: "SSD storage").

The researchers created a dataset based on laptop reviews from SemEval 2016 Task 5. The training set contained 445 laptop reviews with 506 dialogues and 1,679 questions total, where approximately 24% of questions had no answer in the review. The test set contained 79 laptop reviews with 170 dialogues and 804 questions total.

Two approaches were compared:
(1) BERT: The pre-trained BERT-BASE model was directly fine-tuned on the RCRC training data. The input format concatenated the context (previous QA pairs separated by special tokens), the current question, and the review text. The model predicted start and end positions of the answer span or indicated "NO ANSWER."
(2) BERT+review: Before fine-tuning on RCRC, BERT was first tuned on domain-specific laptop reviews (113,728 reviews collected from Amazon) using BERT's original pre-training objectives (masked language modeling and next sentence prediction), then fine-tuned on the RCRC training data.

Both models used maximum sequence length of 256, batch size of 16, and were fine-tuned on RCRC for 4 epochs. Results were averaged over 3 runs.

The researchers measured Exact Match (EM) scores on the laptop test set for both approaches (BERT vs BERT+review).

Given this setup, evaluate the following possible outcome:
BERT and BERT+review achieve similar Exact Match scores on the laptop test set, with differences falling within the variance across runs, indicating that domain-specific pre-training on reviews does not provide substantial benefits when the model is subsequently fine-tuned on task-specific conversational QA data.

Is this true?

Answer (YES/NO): NO